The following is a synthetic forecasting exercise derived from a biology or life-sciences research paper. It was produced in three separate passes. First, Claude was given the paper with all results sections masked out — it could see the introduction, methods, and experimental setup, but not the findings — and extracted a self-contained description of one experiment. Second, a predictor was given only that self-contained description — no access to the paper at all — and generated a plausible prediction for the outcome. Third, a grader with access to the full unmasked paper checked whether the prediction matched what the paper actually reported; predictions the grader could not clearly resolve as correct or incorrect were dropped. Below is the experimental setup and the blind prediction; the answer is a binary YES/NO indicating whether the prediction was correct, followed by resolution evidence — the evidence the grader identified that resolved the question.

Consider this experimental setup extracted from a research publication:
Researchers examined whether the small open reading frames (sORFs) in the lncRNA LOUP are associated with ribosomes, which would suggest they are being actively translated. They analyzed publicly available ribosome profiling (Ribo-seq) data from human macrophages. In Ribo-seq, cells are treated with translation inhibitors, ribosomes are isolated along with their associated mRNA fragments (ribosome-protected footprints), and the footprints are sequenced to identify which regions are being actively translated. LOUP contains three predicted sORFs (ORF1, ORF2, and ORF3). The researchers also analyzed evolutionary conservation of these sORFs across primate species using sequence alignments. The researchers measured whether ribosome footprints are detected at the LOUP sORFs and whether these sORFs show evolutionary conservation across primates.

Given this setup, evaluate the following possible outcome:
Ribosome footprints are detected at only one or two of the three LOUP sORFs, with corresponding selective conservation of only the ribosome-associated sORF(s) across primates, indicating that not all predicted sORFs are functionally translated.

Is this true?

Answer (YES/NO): NO